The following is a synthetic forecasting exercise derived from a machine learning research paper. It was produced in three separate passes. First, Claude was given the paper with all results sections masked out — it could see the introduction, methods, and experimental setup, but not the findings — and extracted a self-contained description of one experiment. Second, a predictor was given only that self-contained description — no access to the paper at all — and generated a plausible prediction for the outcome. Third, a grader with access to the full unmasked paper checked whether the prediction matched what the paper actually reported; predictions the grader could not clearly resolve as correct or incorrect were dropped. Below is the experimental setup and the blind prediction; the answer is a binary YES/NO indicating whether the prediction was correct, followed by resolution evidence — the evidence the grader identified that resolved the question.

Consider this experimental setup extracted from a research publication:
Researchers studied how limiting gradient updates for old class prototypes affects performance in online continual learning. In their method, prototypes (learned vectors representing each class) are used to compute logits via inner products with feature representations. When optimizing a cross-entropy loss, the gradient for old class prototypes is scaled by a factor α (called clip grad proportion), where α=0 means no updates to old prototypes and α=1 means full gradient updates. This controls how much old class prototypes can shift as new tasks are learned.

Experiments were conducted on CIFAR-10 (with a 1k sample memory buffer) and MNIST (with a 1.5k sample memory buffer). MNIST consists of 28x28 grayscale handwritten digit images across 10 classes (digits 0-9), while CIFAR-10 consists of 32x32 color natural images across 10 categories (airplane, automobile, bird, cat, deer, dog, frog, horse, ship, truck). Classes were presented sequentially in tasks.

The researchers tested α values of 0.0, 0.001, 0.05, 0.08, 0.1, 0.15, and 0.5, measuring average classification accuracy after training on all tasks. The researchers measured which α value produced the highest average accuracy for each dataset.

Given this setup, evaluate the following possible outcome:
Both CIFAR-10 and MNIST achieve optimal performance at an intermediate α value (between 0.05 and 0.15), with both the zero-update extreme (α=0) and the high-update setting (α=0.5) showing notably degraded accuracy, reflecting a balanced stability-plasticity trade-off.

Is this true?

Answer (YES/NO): YES